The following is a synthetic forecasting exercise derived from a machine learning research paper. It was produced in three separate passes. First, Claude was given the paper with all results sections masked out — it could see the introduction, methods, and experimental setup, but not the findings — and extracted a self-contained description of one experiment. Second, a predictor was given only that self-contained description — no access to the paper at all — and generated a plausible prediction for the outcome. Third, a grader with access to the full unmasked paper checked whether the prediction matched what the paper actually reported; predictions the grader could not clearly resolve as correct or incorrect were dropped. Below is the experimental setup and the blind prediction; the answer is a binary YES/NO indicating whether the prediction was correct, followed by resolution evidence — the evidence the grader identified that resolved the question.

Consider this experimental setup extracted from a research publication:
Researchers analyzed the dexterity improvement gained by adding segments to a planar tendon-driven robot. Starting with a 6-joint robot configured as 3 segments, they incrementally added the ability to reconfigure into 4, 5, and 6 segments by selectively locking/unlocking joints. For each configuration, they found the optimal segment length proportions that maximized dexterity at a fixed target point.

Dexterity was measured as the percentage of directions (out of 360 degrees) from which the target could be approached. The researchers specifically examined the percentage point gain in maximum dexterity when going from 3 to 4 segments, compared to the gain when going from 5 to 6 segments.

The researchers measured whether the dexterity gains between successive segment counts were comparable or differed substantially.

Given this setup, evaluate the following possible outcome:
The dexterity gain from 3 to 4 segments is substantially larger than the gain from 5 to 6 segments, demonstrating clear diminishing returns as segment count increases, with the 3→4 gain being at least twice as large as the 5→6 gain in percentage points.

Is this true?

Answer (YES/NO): YES